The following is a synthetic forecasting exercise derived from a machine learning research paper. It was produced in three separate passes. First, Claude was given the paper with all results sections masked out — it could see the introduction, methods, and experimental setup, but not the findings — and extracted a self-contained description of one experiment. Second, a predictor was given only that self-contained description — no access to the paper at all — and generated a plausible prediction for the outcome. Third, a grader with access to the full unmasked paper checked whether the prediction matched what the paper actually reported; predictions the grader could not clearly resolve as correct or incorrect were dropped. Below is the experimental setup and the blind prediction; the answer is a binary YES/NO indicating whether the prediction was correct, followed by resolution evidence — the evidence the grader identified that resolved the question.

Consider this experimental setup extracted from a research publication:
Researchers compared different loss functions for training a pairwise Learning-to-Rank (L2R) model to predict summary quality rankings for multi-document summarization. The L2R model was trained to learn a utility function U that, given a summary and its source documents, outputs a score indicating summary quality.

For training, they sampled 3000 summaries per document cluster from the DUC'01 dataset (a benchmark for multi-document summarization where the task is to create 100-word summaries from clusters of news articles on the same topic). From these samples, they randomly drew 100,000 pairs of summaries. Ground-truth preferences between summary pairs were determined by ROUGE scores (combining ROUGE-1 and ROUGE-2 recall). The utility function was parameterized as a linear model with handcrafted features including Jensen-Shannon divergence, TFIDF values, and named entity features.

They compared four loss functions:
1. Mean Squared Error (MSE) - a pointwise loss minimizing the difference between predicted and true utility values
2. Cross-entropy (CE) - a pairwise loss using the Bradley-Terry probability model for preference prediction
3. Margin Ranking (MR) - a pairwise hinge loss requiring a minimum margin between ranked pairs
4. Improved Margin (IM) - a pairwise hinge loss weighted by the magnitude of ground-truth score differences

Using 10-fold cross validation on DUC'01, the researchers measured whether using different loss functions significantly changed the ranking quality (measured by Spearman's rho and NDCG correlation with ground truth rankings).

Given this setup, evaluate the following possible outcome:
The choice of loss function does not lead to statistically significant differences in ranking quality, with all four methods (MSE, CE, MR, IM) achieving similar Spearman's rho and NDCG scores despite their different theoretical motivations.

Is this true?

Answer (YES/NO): YES